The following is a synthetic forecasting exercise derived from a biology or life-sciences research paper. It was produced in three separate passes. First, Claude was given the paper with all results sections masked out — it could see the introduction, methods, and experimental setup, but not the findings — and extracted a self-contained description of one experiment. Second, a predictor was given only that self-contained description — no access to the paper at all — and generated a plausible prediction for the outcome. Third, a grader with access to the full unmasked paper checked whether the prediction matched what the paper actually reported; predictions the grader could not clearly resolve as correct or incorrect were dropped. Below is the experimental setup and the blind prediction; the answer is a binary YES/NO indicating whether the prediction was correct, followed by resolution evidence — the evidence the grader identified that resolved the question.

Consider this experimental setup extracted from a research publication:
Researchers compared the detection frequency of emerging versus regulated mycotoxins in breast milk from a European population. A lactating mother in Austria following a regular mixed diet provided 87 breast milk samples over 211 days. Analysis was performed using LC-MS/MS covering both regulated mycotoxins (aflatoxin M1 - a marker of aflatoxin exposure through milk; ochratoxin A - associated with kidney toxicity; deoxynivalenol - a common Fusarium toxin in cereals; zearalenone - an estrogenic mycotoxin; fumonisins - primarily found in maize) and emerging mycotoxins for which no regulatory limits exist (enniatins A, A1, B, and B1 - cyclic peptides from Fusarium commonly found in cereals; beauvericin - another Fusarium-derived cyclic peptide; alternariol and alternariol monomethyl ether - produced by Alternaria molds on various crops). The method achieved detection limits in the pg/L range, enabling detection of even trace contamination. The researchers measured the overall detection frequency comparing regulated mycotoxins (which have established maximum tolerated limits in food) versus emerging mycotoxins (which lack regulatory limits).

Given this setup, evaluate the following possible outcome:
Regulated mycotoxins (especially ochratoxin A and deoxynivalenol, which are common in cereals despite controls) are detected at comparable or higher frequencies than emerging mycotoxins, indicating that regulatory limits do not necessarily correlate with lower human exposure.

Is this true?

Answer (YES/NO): NO